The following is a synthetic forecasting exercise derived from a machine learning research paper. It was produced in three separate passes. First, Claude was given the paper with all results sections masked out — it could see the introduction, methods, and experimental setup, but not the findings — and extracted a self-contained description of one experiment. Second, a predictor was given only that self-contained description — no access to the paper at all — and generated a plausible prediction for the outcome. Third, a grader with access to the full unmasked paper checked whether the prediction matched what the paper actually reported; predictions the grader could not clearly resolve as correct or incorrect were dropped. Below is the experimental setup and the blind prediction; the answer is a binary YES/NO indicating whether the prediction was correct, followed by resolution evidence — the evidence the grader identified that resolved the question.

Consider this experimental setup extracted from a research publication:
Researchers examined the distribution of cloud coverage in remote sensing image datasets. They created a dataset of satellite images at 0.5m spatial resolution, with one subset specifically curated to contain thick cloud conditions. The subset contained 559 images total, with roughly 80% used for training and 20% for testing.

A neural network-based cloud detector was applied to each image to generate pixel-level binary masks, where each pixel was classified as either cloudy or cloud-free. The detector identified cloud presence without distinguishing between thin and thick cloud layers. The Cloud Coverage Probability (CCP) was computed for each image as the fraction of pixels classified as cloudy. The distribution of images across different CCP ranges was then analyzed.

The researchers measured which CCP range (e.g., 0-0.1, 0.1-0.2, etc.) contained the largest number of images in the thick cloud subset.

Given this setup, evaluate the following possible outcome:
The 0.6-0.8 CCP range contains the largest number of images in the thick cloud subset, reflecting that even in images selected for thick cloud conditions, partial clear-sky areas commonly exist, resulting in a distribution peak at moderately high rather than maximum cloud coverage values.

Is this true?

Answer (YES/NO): NO